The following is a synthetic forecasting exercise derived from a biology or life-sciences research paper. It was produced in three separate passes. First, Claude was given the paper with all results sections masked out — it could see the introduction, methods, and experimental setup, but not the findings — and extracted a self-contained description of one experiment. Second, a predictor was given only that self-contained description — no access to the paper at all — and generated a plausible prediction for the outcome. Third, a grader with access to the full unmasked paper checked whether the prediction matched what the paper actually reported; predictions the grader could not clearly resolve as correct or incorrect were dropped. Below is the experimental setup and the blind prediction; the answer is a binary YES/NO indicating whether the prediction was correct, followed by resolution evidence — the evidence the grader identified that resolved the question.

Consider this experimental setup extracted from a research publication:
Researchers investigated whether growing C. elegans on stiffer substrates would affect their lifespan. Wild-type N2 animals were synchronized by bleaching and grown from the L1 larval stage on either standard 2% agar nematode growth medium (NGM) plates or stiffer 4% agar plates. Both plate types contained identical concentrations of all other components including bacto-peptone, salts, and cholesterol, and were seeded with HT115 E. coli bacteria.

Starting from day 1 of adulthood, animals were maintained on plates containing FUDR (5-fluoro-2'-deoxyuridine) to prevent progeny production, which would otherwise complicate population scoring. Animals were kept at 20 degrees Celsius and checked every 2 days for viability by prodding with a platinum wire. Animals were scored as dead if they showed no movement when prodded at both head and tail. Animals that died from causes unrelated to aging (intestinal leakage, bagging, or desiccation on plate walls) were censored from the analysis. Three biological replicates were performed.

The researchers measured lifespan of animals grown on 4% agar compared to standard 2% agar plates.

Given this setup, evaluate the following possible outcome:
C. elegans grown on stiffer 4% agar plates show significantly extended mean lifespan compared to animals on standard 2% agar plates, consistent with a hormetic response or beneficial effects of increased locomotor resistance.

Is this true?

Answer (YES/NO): YES